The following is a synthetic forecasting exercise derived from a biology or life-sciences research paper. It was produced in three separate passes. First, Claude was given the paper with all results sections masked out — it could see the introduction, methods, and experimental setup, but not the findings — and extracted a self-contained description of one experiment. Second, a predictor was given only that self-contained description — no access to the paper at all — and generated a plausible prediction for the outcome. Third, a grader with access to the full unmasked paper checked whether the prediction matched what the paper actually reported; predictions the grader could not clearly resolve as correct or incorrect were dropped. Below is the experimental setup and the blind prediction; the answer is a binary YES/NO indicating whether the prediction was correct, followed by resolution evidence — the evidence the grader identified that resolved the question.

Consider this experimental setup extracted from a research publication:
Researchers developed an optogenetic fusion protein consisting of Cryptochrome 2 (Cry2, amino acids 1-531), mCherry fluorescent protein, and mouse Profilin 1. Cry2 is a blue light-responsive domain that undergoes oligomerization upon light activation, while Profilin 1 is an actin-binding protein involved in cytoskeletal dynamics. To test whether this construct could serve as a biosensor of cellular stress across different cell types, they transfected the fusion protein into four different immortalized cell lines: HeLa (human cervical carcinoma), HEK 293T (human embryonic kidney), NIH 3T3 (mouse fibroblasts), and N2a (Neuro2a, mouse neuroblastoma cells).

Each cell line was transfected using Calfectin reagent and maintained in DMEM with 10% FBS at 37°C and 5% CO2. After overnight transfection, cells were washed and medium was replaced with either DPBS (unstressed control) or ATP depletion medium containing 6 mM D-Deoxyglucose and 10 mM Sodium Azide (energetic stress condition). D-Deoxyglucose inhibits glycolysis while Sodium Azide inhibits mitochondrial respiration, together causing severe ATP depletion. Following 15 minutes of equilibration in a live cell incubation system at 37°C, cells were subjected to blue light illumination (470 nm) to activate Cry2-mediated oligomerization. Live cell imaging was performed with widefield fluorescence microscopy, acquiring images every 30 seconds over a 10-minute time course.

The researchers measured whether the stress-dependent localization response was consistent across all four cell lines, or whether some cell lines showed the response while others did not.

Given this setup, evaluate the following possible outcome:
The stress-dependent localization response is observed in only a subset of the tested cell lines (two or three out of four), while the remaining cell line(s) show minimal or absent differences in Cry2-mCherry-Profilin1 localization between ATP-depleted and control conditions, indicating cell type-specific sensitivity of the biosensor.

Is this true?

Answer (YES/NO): YES